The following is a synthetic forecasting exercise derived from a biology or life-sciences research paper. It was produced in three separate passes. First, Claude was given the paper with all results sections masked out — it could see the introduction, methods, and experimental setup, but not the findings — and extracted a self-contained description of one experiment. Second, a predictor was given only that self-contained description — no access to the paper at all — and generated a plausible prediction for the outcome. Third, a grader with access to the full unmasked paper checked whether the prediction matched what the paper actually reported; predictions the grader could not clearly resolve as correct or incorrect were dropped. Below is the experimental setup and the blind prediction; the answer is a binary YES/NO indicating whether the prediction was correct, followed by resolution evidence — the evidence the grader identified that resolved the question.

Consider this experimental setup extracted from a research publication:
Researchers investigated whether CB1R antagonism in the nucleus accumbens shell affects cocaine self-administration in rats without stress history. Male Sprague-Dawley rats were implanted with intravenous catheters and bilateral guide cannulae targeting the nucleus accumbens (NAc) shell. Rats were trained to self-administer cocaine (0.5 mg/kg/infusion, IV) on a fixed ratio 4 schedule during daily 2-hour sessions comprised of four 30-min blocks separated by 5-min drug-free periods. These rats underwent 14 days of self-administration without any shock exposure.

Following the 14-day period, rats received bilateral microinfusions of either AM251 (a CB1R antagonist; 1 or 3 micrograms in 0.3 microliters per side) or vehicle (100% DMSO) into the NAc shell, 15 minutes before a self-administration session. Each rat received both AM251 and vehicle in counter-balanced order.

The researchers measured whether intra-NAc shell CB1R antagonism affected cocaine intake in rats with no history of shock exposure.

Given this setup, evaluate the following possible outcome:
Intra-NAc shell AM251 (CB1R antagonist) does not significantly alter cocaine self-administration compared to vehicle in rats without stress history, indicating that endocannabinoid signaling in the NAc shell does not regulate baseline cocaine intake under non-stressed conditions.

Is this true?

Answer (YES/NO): YES